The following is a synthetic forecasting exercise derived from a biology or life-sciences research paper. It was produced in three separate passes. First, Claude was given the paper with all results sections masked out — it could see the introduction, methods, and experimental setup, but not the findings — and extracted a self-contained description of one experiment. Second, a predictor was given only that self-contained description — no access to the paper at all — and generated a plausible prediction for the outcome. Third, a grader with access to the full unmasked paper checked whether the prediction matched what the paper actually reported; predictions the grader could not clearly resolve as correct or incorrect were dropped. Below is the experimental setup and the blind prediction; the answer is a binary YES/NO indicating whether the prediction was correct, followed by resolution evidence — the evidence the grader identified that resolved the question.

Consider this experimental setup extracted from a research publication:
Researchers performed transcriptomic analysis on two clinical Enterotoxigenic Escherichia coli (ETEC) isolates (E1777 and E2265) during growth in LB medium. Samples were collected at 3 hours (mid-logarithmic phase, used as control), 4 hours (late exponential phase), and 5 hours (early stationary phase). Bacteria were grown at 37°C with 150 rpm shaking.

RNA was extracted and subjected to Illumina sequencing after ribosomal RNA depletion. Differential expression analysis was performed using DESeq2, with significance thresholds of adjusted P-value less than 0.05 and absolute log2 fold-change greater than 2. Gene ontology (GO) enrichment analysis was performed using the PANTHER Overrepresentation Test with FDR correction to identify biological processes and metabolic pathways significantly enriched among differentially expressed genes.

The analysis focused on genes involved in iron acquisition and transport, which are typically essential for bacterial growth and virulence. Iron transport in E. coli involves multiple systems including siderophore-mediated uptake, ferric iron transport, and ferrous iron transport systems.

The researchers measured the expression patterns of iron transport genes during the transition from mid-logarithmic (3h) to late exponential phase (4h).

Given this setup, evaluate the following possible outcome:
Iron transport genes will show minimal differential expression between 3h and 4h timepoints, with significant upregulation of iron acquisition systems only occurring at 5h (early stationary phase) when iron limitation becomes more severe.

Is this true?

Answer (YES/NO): NO